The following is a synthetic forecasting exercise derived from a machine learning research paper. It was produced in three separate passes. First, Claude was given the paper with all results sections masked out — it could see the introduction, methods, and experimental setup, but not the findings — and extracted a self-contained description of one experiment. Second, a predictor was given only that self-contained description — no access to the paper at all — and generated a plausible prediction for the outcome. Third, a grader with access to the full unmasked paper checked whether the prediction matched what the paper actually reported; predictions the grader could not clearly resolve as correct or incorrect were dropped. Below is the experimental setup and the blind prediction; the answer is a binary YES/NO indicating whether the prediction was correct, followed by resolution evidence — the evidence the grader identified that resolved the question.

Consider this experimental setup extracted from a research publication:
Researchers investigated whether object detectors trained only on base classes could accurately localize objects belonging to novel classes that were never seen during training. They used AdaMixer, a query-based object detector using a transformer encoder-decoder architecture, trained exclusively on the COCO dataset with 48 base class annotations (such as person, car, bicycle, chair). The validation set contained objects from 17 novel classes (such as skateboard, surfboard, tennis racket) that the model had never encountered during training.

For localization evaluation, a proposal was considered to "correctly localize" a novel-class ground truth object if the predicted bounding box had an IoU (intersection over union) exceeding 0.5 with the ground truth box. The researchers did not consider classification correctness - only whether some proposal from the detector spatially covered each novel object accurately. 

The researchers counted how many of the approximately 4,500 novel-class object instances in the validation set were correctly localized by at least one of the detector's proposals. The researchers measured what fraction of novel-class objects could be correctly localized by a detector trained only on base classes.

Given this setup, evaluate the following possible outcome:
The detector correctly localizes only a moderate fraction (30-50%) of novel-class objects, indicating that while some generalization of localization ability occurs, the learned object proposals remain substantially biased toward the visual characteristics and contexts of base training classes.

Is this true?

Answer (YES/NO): NO